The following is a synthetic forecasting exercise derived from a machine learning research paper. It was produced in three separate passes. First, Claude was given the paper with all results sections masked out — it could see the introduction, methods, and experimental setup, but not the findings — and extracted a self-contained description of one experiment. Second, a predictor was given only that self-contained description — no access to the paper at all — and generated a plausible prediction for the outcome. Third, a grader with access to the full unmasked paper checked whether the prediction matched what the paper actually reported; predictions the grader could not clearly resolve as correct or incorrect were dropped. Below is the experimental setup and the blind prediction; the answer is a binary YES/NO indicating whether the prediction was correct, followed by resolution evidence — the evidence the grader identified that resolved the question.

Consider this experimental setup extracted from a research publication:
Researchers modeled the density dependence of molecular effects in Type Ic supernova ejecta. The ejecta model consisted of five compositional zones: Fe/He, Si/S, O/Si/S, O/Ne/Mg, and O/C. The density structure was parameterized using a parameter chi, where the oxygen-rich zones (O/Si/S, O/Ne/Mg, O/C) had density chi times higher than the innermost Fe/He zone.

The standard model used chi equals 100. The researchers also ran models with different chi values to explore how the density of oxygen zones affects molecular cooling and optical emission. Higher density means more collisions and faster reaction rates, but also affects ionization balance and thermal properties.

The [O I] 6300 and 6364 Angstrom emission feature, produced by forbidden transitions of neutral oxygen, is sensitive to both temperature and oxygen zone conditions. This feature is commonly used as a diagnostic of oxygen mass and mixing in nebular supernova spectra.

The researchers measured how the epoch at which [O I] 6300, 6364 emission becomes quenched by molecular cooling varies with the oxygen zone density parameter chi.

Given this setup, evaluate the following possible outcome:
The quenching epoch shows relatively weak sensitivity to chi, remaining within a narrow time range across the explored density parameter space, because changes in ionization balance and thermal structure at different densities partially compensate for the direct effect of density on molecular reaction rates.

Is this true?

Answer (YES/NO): NO